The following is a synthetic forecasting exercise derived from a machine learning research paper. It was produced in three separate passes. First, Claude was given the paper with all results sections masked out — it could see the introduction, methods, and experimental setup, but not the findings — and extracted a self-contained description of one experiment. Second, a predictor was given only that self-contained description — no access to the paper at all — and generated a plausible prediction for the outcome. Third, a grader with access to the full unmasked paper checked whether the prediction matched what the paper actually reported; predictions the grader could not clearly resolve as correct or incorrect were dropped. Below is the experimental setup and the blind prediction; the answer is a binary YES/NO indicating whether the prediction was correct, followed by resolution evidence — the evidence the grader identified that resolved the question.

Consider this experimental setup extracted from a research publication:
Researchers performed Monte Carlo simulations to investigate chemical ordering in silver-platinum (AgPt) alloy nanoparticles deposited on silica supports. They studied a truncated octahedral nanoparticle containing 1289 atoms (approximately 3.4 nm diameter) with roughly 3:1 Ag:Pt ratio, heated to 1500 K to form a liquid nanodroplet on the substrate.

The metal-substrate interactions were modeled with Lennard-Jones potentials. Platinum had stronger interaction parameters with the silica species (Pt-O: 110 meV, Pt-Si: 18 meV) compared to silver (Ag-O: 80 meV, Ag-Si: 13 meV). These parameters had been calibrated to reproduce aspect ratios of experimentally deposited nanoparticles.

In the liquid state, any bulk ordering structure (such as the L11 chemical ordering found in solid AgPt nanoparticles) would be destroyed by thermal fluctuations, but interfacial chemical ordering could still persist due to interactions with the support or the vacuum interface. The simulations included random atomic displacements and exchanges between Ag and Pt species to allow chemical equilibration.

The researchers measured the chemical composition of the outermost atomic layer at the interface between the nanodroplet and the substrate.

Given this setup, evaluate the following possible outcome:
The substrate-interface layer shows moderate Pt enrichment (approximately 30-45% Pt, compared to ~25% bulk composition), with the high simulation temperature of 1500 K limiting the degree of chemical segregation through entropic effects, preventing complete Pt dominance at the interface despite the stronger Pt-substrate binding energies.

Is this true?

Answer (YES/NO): NO